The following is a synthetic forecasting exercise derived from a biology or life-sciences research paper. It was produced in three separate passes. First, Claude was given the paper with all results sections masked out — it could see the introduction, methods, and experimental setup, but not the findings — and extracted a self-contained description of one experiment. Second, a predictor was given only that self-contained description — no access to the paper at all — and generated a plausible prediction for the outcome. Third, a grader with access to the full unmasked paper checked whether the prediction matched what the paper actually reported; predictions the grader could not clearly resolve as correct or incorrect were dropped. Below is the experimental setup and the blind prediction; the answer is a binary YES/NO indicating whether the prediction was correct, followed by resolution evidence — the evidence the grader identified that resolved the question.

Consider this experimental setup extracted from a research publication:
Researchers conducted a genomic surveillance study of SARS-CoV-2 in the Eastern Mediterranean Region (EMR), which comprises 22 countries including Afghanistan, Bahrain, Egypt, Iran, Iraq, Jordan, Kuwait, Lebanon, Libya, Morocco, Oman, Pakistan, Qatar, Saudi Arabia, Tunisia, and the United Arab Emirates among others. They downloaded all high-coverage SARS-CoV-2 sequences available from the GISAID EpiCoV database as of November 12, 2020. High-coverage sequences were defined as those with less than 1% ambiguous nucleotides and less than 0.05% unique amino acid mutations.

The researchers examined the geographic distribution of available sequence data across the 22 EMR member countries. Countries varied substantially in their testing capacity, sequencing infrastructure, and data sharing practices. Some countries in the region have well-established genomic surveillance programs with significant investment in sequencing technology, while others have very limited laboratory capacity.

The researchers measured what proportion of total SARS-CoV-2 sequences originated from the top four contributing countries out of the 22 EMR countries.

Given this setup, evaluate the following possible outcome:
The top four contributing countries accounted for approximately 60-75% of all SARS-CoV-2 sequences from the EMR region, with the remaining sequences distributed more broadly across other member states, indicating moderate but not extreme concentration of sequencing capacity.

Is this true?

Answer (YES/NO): YES